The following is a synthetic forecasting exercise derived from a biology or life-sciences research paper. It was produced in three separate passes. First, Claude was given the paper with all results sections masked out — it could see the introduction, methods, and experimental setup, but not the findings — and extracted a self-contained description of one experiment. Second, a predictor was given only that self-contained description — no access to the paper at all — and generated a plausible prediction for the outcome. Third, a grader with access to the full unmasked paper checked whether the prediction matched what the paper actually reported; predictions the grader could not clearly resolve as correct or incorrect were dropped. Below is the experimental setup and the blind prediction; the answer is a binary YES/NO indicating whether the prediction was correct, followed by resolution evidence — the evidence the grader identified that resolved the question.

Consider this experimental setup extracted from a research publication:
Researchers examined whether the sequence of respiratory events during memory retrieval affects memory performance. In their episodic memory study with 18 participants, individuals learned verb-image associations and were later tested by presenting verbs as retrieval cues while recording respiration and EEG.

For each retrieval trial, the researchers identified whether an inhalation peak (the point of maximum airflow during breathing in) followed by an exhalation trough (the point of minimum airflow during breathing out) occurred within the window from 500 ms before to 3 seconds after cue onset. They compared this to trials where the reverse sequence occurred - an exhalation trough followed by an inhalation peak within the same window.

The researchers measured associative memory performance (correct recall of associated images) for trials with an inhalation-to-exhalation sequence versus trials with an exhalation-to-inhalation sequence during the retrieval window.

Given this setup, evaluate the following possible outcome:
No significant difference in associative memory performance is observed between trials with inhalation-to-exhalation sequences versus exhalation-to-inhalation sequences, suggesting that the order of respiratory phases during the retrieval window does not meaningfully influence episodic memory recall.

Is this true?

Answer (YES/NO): NO